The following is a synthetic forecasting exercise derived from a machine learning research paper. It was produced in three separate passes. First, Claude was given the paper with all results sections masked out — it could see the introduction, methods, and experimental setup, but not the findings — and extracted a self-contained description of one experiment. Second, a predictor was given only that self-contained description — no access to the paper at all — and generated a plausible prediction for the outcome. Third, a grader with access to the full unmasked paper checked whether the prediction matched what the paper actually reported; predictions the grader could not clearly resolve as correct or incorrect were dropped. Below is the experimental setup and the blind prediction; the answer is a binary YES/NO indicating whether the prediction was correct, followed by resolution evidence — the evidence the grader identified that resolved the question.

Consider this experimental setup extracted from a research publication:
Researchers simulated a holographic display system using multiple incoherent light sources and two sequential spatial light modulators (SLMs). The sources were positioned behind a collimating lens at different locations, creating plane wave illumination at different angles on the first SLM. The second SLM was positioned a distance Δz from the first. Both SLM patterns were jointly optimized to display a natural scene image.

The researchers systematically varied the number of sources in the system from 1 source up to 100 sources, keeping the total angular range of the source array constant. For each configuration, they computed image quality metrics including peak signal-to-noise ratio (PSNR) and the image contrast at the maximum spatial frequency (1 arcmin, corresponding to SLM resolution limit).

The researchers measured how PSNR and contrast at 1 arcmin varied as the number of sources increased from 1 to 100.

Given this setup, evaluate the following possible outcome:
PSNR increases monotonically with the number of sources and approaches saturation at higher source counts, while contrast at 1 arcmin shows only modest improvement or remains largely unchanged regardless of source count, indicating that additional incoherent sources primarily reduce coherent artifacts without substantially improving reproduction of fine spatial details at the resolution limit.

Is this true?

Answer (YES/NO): NO